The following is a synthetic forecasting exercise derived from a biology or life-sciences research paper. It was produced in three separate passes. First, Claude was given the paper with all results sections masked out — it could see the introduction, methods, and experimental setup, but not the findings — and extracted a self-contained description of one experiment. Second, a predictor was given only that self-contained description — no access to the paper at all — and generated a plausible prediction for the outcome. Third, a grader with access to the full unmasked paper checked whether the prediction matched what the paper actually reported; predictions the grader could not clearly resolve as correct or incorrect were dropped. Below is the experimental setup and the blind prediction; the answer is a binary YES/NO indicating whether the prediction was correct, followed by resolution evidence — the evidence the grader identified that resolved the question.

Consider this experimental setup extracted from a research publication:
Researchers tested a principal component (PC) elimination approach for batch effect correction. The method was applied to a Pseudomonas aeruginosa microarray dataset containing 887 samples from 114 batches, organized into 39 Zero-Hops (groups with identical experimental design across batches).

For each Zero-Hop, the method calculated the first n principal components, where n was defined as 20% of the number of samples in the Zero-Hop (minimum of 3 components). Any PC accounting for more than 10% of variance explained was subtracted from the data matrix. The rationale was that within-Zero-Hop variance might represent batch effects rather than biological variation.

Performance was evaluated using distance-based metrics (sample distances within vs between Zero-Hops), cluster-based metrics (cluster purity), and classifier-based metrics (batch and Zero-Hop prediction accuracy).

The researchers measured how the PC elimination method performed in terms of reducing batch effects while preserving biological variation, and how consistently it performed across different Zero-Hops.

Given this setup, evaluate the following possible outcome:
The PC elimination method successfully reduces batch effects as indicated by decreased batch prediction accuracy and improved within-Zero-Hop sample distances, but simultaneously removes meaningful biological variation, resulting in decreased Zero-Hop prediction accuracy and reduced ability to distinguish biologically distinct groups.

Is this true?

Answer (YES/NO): NO